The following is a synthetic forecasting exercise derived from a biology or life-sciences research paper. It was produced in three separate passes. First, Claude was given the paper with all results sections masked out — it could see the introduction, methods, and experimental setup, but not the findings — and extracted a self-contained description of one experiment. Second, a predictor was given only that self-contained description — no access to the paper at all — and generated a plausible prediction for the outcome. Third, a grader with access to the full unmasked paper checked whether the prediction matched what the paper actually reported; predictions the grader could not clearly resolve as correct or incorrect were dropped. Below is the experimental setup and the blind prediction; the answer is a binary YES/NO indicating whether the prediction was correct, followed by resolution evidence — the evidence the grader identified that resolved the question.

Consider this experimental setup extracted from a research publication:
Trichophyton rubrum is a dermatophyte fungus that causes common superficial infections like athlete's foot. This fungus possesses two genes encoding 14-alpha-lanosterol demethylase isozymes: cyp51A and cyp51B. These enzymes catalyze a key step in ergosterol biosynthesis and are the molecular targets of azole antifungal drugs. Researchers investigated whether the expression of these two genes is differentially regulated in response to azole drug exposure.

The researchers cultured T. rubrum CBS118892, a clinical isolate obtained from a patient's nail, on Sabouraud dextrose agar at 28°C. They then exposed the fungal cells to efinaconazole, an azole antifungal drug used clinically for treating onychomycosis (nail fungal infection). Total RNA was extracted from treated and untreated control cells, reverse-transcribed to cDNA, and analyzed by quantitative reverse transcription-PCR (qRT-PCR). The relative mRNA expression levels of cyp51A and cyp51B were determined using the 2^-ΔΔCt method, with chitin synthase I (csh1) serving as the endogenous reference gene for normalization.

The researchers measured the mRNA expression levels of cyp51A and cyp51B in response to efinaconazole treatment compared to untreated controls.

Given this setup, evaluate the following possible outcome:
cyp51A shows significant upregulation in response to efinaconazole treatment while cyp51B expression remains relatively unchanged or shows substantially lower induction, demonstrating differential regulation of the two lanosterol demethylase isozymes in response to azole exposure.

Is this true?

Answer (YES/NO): YES